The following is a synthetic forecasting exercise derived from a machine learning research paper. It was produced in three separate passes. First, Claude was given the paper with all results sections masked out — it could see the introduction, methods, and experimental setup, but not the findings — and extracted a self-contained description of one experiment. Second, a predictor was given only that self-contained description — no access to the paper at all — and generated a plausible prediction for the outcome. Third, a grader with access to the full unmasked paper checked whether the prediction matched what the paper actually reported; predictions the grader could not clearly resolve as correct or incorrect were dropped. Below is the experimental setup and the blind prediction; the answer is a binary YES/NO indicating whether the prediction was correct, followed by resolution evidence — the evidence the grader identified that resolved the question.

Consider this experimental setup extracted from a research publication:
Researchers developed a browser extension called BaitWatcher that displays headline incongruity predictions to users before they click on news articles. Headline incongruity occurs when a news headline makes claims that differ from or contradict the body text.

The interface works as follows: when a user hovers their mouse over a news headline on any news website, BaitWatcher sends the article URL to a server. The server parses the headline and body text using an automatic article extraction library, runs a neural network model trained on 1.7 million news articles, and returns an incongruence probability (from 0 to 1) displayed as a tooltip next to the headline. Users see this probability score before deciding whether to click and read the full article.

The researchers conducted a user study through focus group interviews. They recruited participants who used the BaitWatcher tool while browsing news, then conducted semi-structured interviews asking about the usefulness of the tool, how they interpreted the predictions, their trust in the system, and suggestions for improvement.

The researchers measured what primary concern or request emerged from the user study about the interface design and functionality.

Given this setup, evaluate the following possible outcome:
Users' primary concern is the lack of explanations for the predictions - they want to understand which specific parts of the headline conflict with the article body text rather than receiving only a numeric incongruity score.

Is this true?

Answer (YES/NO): NO